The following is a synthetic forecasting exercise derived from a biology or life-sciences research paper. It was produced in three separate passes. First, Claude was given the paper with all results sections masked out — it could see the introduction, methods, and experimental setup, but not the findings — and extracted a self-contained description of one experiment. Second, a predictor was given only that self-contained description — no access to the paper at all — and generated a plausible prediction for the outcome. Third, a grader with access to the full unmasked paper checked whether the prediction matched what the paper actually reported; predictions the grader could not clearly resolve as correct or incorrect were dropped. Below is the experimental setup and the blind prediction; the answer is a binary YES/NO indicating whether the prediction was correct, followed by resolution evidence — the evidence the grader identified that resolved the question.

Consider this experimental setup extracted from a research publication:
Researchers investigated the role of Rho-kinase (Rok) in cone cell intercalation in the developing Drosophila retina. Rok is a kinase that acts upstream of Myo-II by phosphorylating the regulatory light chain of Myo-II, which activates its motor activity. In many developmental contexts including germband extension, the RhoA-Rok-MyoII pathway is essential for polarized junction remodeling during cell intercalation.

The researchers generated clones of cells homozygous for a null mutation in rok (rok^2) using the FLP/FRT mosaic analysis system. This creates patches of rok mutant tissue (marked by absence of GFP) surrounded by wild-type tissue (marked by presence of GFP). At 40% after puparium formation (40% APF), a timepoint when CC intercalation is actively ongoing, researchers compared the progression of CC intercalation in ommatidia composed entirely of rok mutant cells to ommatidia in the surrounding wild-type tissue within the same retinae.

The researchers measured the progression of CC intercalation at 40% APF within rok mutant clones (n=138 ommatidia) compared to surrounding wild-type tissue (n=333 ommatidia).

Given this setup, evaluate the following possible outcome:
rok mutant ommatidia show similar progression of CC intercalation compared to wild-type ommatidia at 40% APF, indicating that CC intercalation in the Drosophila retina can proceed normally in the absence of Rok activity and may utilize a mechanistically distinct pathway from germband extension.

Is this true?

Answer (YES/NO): YES